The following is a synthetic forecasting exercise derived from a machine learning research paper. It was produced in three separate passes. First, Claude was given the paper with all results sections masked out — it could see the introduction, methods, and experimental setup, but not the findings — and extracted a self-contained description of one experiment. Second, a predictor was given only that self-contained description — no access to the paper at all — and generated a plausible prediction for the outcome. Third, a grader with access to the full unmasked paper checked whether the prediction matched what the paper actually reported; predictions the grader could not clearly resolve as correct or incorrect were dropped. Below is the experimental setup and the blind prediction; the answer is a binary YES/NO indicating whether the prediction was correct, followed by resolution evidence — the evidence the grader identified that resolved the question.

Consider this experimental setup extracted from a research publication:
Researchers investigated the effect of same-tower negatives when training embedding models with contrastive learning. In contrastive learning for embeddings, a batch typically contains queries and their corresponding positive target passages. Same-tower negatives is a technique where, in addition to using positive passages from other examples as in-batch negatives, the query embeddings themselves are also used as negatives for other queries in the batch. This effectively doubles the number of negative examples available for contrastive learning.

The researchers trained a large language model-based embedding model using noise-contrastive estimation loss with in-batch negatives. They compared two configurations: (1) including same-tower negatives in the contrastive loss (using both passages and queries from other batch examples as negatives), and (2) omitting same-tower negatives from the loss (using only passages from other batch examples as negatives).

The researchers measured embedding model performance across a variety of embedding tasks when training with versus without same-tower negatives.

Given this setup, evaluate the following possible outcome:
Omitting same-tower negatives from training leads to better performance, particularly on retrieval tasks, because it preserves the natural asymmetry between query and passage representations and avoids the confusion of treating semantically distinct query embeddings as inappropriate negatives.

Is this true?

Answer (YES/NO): NO